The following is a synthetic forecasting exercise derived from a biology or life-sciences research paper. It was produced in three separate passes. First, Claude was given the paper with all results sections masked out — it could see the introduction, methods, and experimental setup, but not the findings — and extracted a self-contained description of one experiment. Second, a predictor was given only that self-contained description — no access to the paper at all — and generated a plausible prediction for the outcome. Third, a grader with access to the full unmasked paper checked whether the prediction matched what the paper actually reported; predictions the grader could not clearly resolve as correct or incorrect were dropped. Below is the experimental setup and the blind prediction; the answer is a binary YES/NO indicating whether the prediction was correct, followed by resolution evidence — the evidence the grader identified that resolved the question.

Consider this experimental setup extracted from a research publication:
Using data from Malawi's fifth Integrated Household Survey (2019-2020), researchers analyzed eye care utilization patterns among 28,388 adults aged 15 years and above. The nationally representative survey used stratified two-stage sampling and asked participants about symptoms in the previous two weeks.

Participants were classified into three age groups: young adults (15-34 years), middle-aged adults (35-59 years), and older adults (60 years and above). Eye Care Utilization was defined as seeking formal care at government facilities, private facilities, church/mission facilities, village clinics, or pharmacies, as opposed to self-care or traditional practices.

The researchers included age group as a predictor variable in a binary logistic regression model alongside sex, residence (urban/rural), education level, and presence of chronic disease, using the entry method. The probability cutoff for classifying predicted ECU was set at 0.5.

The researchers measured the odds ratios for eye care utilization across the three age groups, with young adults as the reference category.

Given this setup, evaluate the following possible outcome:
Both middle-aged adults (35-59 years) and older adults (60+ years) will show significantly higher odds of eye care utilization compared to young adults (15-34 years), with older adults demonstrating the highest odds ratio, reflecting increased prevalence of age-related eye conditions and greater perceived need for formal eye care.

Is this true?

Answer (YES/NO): NO